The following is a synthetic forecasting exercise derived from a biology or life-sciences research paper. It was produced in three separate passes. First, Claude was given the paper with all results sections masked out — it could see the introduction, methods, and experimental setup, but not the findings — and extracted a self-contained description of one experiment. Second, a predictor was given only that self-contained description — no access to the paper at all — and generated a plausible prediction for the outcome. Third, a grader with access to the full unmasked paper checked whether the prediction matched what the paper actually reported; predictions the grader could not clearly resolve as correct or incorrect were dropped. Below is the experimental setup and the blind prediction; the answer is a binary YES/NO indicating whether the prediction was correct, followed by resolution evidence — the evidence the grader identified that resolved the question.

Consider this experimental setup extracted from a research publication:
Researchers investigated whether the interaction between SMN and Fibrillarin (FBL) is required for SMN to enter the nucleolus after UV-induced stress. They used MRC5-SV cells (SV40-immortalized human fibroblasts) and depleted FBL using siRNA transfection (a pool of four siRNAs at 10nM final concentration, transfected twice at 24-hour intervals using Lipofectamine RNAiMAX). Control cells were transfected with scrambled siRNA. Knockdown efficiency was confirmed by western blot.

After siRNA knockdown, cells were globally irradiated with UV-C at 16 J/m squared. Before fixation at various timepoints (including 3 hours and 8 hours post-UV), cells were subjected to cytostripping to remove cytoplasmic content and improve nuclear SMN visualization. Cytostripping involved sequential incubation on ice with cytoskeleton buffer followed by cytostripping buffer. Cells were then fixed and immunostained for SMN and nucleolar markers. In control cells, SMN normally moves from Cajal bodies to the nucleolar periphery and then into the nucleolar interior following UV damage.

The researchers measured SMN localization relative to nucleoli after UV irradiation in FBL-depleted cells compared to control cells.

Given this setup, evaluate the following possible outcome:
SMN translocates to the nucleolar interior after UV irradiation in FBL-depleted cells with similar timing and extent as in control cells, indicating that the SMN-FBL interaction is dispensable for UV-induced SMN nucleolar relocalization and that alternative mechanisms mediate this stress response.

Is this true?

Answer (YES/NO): NO